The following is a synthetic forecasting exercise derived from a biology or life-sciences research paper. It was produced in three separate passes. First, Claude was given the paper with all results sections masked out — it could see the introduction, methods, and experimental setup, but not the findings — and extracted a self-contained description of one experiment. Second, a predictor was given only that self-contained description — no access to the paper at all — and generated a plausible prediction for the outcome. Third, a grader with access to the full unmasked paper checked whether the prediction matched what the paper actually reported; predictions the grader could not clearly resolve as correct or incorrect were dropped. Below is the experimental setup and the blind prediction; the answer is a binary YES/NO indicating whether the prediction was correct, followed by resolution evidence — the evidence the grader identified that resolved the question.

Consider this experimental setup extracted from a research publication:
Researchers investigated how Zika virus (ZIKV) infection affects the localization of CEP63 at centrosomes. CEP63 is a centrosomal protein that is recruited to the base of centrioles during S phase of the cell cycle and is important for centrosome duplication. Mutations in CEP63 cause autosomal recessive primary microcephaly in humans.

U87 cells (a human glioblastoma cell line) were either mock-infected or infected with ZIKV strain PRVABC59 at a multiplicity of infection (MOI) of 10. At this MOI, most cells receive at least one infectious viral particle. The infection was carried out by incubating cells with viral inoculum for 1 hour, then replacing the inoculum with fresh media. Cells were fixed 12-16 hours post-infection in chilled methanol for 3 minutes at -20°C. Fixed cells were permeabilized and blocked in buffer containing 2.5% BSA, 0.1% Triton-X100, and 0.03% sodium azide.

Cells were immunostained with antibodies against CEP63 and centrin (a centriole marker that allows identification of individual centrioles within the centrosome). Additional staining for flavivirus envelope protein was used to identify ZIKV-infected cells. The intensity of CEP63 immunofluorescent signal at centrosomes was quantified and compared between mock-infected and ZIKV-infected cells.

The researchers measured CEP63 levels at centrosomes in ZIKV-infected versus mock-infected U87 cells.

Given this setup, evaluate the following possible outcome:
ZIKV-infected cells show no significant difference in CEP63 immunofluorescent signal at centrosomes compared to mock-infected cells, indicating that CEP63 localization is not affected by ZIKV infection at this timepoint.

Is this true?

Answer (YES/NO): NO